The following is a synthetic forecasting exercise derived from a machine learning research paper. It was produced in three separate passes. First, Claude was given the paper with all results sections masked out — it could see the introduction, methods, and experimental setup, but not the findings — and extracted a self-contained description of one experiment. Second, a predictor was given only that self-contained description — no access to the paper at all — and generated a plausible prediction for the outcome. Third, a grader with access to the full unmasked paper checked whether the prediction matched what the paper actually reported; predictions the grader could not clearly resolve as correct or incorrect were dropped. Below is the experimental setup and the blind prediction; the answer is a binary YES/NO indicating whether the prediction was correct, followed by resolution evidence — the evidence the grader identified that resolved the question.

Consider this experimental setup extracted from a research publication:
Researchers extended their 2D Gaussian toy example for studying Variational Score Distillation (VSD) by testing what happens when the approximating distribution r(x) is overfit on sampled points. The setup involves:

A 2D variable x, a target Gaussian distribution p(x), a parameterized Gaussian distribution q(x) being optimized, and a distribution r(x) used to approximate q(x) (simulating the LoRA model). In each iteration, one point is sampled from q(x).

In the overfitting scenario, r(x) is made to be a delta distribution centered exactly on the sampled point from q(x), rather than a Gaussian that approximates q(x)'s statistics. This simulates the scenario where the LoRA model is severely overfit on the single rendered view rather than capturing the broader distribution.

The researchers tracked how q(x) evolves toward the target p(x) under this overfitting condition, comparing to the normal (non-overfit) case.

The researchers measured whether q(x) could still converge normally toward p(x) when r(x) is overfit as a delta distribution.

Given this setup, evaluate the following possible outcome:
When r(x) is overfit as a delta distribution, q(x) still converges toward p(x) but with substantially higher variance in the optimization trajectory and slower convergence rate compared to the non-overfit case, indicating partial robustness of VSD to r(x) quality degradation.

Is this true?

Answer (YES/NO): NO